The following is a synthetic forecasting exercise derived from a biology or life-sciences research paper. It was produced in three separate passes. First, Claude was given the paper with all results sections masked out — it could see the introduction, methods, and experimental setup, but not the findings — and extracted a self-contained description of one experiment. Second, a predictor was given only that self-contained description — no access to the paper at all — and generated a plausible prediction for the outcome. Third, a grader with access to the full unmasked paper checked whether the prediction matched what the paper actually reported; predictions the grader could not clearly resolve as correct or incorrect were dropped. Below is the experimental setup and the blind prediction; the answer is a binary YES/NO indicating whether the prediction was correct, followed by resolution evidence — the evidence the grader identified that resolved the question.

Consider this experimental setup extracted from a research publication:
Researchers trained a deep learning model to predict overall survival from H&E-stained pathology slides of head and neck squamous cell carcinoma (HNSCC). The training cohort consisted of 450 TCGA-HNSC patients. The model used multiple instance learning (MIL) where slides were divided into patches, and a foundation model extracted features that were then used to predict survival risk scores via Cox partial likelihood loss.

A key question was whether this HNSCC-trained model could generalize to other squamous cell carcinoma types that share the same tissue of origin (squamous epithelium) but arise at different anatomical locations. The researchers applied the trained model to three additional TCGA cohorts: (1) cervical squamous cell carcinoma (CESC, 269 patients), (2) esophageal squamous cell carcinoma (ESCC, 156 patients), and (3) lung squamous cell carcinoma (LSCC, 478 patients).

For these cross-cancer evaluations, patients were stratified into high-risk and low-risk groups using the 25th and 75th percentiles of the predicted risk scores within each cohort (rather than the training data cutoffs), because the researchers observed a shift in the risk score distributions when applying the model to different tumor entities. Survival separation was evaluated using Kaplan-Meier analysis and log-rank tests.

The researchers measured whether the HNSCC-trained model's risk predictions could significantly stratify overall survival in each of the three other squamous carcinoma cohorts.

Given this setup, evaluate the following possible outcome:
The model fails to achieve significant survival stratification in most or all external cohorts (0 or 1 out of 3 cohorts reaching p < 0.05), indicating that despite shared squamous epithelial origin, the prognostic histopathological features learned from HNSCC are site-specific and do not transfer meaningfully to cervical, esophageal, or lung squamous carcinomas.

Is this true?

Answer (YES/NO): NO